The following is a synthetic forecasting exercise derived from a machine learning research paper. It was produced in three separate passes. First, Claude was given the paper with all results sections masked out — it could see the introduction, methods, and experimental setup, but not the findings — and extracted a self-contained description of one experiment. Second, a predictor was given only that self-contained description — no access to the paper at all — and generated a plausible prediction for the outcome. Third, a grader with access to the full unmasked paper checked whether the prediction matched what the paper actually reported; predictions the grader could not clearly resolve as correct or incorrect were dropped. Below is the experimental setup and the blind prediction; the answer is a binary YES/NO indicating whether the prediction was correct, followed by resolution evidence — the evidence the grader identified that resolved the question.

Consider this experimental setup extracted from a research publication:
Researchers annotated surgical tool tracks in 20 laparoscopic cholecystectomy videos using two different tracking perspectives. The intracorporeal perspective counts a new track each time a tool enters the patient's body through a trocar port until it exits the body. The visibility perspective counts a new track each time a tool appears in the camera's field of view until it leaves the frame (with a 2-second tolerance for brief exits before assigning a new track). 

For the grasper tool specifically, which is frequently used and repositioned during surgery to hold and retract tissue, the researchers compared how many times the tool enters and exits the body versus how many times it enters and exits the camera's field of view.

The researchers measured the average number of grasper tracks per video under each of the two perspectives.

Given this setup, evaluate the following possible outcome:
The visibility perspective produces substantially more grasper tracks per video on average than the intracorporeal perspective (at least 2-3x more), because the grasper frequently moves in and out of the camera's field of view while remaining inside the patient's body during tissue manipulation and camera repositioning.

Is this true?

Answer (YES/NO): YES